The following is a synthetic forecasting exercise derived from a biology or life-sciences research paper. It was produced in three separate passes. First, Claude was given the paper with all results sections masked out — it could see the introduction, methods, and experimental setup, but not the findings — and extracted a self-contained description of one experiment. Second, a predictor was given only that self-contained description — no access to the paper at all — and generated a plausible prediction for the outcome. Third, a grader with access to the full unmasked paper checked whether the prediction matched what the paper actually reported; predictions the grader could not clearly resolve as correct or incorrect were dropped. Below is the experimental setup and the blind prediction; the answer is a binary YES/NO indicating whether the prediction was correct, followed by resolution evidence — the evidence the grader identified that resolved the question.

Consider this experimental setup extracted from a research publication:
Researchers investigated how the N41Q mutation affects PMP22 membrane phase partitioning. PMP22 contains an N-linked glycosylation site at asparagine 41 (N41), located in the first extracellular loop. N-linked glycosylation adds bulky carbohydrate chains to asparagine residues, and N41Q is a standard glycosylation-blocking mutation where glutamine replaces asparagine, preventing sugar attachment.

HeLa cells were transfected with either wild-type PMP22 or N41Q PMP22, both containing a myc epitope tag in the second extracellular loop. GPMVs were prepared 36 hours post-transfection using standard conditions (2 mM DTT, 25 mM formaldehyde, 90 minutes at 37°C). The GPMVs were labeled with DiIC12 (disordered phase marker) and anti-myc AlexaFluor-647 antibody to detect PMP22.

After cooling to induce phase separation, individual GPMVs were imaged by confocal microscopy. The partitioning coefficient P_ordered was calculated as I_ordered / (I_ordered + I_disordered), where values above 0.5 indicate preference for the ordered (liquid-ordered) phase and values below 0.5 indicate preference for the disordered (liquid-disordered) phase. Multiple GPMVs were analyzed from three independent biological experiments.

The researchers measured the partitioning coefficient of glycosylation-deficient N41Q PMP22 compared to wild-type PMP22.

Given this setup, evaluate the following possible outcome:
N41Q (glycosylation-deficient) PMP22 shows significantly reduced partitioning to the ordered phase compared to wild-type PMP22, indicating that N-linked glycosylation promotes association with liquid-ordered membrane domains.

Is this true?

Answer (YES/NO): NO